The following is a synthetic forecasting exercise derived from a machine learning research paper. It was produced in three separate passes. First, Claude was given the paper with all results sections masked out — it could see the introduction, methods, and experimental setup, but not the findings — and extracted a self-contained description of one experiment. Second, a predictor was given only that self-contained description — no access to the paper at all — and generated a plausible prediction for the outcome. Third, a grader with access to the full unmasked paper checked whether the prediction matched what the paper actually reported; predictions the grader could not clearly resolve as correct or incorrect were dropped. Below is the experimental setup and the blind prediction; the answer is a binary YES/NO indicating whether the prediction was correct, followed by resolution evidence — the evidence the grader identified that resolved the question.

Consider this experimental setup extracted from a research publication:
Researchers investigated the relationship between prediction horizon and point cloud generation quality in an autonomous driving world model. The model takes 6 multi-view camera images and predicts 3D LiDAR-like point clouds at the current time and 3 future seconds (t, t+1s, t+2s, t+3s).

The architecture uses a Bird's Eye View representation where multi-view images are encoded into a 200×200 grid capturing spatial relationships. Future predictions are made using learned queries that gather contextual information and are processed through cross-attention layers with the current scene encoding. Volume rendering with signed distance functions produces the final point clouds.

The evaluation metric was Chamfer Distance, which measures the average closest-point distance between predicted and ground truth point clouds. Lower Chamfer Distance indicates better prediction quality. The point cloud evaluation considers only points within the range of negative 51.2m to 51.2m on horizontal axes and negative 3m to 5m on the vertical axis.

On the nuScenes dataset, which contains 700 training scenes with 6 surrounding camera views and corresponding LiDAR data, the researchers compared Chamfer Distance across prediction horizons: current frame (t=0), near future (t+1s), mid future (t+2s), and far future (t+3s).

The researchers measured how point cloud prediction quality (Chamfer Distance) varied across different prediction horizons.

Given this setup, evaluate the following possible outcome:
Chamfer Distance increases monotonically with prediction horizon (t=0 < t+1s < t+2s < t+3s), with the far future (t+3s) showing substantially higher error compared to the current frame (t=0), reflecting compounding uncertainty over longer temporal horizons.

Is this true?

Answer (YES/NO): YES